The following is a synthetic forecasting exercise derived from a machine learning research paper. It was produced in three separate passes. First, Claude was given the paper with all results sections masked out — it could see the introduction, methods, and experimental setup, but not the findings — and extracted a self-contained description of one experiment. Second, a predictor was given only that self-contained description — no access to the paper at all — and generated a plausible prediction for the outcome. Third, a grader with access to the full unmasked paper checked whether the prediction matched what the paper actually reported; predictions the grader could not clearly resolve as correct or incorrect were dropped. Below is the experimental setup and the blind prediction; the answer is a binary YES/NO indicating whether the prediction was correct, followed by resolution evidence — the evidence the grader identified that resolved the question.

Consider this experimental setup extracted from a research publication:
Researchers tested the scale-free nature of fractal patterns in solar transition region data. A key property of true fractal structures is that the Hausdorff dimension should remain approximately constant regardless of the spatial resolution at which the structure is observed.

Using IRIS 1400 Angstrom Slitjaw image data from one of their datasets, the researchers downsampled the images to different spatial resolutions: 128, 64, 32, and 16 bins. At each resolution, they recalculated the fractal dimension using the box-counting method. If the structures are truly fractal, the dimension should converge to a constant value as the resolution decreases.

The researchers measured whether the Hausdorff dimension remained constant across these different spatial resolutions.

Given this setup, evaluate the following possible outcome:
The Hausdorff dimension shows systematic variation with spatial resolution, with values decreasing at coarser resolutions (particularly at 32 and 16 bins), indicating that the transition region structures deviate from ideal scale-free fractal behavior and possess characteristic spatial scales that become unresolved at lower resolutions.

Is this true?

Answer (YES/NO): NO